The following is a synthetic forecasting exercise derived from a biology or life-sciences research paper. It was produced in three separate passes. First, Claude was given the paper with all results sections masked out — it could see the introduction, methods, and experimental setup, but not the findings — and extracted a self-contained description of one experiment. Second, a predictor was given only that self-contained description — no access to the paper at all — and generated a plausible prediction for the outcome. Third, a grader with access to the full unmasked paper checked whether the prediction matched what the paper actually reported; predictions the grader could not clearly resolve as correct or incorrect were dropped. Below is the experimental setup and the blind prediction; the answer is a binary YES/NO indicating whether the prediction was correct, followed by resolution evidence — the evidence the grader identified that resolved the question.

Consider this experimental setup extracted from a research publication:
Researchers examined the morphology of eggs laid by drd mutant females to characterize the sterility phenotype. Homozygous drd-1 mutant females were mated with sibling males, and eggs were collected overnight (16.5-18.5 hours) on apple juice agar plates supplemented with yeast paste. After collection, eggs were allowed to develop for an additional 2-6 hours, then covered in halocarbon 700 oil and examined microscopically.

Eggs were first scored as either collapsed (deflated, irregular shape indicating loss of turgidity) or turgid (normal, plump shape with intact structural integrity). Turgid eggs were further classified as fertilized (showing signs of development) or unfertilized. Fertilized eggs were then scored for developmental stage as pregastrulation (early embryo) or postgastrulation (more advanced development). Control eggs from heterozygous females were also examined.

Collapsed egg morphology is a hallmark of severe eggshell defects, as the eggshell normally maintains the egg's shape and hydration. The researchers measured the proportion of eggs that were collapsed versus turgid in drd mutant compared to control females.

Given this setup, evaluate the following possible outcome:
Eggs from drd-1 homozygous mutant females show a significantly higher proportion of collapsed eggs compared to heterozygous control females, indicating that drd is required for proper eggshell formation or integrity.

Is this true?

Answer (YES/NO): YES